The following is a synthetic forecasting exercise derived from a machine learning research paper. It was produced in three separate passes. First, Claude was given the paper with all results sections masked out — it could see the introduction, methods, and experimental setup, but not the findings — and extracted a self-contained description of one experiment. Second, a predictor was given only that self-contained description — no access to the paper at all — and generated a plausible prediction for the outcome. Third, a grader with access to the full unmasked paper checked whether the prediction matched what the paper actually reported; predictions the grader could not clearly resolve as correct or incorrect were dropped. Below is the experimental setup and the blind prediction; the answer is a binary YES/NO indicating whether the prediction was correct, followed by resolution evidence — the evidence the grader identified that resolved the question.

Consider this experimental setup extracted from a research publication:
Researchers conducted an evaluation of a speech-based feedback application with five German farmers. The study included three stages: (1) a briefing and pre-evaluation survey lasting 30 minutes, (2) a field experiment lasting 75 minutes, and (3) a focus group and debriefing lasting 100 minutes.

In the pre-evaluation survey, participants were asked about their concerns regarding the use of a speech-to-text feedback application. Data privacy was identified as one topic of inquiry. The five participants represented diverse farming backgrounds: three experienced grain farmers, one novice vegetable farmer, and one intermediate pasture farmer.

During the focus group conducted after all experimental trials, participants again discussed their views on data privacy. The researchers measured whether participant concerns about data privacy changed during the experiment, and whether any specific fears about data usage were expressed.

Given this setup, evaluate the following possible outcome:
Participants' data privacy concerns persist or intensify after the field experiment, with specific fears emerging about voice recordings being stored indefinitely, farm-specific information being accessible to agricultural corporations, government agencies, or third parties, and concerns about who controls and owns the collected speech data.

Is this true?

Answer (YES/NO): NO